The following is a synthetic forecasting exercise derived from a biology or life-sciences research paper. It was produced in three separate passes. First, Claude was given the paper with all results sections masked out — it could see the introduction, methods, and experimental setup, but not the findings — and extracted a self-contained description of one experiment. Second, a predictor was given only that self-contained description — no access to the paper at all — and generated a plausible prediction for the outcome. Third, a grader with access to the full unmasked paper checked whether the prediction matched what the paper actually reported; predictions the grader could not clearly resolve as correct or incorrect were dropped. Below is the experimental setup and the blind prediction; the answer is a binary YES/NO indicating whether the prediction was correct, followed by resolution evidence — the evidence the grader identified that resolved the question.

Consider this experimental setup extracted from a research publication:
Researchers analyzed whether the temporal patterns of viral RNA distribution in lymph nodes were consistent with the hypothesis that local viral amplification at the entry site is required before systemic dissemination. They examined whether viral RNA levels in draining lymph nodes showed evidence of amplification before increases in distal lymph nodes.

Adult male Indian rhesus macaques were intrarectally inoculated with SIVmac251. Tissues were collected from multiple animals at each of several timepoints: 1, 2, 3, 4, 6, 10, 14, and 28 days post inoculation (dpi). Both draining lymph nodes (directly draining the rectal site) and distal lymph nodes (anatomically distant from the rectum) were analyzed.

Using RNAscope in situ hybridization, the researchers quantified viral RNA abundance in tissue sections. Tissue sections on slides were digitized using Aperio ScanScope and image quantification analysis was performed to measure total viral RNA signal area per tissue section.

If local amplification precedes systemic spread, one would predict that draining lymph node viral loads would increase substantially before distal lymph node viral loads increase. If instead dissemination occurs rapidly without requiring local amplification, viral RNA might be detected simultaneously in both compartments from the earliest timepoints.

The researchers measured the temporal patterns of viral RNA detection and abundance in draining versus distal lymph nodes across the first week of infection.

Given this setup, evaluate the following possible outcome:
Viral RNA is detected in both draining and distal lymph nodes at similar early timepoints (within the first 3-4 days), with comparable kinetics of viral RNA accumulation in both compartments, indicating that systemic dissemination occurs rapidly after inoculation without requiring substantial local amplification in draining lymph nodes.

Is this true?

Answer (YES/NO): YES